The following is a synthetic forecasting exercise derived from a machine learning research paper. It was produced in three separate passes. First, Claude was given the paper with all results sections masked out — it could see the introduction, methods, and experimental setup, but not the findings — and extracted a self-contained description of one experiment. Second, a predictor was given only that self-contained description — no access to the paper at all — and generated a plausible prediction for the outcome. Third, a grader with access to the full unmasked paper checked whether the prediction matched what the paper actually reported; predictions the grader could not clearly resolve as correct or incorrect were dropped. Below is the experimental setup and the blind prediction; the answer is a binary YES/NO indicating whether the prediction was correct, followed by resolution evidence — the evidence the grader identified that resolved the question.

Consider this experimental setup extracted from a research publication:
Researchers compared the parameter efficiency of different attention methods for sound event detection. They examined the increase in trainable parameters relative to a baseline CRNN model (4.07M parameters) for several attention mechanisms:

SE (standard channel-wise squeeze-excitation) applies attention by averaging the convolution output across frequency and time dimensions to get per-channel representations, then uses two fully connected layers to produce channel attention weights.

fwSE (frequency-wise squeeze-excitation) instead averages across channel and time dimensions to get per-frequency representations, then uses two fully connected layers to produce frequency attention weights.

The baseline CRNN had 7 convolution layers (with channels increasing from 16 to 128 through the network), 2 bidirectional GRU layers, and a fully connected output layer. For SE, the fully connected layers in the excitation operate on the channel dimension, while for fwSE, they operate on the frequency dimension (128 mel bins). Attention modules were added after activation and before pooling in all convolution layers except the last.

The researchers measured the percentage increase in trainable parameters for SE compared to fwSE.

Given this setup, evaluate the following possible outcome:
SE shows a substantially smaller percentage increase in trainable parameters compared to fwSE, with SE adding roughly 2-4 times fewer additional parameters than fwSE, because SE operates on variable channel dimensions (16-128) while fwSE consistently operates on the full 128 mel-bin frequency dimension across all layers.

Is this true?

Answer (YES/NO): NO